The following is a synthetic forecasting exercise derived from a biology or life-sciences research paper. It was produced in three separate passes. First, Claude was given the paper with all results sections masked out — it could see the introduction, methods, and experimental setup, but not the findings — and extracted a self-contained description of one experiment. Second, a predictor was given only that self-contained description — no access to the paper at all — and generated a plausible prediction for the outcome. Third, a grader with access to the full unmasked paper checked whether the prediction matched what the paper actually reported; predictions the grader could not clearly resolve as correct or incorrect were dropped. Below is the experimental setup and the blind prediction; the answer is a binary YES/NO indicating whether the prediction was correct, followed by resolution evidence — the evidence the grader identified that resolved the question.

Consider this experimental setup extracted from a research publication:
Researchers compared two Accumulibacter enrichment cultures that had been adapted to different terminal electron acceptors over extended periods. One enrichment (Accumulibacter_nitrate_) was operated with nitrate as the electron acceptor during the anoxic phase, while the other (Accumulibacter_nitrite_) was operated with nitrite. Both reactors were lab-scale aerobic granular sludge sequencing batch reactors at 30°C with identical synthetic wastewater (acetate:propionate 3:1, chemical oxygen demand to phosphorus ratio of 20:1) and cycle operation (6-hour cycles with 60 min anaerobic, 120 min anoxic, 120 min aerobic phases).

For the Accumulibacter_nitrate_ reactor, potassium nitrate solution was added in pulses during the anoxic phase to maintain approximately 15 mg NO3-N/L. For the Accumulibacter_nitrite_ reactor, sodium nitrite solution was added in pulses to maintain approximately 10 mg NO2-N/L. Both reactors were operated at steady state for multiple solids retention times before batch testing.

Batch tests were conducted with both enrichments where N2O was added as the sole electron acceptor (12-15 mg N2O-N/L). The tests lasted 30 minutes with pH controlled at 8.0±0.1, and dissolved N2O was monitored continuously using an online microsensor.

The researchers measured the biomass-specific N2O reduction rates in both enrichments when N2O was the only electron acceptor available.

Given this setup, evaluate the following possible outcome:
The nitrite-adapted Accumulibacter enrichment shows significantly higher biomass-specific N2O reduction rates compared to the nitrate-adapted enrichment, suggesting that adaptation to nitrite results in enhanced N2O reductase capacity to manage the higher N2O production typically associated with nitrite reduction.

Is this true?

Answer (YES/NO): NO